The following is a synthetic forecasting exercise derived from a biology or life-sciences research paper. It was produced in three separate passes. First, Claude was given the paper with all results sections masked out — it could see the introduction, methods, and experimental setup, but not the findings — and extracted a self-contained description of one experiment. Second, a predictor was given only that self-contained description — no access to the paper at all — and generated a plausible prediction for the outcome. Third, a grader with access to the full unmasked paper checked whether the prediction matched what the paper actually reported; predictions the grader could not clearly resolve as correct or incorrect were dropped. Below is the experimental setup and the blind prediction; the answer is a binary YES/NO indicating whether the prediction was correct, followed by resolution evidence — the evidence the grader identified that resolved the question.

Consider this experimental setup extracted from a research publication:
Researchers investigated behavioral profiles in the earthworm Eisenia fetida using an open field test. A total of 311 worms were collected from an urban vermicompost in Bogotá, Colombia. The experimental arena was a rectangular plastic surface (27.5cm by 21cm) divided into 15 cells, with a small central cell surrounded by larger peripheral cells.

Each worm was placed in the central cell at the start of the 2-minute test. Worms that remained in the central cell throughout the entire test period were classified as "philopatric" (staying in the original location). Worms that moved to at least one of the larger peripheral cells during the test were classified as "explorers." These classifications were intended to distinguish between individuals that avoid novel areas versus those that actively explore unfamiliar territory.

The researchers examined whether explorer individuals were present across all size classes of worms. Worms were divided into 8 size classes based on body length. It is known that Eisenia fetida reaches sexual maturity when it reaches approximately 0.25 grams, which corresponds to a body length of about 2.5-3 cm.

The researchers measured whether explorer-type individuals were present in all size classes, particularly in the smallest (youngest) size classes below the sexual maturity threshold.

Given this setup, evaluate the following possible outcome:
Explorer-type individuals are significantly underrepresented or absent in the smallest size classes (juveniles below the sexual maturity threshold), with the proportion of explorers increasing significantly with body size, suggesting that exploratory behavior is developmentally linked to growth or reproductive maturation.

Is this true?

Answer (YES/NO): YES